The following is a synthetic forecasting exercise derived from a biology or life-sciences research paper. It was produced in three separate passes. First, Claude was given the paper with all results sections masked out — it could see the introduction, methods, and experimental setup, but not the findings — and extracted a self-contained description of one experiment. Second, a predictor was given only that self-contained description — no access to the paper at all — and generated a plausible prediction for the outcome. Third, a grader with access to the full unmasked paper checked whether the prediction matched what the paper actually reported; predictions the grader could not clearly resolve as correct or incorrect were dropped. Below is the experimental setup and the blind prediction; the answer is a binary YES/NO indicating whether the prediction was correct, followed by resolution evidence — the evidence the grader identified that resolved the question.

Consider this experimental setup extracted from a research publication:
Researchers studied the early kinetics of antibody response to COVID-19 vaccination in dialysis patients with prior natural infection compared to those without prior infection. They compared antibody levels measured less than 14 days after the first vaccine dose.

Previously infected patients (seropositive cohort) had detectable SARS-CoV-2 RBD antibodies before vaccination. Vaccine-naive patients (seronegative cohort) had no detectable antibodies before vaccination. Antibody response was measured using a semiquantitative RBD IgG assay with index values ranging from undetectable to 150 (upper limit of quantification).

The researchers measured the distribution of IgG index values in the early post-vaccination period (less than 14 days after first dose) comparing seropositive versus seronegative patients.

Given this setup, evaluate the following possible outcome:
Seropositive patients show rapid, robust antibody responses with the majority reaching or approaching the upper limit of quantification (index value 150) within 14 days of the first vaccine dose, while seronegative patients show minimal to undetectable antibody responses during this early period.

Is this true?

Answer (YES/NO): NO